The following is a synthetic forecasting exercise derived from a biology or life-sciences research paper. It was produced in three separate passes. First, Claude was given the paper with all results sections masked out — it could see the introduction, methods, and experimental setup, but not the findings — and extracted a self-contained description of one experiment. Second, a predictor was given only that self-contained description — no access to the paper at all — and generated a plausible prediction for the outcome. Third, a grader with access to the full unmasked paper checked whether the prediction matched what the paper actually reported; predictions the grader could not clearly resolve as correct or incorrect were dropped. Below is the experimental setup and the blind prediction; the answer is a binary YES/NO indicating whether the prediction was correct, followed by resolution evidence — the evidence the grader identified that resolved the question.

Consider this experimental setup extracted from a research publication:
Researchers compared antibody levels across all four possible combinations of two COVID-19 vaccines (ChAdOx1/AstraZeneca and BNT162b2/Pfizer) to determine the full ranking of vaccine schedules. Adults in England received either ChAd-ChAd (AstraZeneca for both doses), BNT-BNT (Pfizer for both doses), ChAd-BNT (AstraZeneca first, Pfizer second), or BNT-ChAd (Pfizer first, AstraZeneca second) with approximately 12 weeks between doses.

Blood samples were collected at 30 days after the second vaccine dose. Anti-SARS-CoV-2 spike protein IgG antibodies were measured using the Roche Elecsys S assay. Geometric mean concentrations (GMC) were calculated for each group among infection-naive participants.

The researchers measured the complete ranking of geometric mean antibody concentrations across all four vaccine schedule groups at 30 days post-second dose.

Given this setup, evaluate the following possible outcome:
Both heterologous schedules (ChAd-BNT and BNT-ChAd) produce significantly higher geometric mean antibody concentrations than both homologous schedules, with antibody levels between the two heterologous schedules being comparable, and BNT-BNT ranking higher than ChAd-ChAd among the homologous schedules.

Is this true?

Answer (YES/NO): NO